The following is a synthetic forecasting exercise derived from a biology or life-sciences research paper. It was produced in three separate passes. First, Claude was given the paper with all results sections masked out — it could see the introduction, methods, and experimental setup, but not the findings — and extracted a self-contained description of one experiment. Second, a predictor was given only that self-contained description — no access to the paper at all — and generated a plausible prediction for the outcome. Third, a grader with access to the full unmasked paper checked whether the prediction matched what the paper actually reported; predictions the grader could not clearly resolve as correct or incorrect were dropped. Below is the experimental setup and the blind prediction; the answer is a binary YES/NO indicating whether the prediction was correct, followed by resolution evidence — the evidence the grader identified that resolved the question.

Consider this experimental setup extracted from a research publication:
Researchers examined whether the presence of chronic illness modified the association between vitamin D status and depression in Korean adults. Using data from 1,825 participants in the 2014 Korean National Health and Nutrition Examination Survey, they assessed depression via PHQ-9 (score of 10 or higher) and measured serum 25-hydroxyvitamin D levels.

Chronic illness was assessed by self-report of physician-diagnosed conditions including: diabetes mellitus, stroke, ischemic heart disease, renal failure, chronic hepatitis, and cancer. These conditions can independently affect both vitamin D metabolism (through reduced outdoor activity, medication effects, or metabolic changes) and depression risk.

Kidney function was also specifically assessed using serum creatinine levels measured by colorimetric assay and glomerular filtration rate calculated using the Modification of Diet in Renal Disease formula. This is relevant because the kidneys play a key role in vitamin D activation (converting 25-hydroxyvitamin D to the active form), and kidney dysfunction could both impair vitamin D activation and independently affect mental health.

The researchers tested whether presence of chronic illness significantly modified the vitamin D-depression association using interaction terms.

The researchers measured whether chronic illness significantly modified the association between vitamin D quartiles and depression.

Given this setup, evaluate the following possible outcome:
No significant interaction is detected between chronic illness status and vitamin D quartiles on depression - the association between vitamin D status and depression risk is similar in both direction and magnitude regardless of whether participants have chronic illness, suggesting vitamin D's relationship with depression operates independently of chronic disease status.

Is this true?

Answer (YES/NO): YES